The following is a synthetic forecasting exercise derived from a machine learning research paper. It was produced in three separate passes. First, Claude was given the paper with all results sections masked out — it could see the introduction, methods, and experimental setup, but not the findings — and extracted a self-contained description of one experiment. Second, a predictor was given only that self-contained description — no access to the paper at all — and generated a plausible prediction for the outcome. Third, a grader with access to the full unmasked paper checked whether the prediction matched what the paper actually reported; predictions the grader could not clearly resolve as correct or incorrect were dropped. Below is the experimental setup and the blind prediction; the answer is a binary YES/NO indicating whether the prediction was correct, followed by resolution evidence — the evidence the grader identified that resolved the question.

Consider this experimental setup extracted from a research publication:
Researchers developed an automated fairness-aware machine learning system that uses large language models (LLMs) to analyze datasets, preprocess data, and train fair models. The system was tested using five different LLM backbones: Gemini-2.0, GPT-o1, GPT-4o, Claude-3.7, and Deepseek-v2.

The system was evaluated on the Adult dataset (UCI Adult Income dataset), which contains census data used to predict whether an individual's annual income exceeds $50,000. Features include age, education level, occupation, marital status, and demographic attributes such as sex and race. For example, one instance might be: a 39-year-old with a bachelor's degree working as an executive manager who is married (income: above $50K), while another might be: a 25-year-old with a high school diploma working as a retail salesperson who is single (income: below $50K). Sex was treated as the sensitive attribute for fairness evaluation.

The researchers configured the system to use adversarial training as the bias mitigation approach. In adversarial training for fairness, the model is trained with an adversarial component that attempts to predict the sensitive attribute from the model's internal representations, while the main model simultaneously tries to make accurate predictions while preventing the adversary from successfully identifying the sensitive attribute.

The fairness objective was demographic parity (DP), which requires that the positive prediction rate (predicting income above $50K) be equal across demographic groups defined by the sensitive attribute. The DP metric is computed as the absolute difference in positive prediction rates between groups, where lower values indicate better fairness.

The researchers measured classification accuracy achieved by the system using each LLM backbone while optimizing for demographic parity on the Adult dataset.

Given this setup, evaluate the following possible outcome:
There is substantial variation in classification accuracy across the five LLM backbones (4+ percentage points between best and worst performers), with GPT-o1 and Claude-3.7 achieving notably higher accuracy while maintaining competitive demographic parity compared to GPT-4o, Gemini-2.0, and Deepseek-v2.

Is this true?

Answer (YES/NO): NO